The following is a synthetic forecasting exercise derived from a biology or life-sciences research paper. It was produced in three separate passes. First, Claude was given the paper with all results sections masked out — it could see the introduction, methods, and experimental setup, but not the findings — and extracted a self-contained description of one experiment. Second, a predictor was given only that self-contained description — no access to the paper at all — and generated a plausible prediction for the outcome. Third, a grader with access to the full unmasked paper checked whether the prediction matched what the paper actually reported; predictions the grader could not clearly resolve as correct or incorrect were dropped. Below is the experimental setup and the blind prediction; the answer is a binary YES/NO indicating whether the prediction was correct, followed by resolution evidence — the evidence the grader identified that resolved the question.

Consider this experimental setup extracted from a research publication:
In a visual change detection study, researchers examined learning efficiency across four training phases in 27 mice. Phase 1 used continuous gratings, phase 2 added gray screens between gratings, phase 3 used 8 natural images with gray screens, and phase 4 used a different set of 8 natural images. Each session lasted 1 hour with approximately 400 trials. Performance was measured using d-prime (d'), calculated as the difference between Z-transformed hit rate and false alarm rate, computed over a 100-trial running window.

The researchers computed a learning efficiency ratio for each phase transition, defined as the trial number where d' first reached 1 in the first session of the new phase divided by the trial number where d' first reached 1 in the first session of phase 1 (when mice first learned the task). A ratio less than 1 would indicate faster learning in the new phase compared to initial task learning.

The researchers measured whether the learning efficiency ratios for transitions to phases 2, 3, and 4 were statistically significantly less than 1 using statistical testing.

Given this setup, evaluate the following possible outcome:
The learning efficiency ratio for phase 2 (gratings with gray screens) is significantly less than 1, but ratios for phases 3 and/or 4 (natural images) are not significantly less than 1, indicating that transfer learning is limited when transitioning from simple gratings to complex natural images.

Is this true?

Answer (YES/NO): NO